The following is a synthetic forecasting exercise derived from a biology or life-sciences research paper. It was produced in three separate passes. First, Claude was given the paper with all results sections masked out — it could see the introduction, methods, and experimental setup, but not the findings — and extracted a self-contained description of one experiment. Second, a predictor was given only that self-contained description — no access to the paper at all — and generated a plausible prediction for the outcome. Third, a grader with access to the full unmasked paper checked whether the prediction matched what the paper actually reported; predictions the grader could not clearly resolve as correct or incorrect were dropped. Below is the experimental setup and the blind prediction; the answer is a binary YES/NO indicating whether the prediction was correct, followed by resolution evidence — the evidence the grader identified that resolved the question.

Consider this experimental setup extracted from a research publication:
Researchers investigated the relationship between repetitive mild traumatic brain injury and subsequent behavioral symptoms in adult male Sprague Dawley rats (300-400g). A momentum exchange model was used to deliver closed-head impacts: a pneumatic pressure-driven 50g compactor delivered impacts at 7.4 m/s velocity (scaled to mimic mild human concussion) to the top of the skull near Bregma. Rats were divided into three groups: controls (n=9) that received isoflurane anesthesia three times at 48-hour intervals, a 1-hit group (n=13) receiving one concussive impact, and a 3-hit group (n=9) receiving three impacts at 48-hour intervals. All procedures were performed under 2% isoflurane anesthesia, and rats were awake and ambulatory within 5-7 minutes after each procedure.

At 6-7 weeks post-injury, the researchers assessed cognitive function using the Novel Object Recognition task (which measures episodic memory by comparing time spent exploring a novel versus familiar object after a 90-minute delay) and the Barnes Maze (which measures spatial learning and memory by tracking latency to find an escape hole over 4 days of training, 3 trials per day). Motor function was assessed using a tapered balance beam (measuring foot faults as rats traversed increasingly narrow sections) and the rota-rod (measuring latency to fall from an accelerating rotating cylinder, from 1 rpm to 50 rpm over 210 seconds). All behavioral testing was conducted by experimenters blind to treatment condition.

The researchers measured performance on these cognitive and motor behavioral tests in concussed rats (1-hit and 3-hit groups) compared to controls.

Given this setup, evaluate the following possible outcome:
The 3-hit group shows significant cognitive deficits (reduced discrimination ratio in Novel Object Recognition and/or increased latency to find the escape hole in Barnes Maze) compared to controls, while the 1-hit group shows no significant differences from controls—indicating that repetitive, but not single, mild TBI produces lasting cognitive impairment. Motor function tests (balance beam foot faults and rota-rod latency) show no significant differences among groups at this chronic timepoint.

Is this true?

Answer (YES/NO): NO